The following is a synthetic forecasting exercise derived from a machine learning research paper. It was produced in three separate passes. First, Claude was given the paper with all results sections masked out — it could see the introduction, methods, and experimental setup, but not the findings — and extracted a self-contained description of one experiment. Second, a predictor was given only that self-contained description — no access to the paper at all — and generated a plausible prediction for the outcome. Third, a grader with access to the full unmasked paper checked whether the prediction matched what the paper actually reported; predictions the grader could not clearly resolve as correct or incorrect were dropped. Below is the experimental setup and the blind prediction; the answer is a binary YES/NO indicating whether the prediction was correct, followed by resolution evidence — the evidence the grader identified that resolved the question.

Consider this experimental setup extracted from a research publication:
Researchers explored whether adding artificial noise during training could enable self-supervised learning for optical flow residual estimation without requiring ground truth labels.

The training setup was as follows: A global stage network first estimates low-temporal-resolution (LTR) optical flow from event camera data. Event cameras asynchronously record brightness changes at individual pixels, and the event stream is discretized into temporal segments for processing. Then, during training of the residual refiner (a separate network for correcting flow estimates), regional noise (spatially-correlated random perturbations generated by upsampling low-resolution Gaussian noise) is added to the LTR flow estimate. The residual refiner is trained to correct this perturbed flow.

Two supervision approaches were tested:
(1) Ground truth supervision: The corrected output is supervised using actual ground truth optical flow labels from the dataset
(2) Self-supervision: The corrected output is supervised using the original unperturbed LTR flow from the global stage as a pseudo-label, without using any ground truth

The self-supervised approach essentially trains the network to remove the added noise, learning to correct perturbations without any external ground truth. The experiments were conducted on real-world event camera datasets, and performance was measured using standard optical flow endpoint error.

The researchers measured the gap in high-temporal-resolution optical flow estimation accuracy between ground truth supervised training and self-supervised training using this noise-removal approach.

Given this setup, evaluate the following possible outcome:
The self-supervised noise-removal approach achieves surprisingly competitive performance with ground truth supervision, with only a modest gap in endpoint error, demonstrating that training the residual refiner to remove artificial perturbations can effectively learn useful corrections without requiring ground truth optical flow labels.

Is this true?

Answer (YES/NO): YES